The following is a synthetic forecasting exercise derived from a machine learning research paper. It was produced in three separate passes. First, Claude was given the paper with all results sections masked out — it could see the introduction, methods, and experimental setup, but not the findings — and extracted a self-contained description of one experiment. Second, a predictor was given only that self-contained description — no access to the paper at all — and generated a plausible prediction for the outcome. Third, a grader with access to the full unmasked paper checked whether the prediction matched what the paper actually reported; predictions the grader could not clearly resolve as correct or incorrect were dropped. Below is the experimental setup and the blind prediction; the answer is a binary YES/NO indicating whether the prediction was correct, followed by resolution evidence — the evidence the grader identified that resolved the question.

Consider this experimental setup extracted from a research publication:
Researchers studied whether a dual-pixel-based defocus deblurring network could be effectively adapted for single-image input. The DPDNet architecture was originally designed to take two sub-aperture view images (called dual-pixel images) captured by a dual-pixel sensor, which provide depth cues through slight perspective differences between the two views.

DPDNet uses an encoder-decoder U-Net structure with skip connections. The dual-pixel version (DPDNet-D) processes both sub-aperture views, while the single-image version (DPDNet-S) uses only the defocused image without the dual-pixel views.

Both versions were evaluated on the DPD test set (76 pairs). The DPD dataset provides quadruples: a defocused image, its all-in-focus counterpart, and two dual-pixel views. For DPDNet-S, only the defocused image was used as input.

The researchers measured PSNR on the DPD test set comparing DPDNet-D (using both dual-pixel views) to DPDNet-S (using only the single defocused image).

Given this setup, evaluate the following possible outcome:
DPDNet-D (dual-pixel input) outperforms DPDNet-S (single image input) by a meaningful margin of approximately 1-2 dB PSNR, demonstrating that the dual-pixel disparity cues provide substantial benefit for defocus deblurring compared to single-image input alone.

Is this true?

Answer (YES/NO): NO